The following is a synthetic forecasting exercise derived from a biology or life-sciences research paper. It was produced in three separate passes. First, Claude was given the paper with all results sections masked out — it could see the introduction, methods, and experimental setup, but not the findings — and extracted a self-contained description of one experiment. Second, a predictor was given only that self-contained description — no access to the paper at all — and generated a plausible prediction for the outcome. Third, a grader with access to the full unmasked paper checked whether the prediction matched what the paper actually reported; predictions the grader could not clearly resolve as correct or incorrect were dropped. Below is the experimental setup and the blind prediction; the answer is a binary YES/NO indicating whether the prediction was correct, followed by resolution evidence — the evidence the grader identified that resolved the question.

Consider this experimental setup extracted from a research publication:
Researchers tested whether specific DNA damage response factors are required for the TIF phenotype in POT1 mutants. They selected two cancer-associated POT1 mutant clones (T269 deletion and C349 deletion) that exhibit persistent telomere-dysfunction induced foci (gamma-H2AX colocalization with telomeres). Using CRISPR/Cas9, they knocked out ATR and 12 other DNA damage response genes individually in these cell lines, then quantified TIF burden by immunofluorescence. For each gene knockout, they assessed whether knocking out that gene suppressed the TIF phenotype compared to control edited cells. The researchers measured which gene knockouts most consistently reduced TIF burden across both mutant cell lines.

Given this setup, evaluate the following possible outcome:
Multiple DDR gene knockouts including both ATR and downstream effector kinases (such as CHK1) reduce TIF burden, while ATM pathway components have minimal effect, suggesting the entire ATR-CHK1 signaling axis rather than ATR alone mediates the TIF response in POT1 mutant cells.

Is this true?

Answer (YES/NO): NO